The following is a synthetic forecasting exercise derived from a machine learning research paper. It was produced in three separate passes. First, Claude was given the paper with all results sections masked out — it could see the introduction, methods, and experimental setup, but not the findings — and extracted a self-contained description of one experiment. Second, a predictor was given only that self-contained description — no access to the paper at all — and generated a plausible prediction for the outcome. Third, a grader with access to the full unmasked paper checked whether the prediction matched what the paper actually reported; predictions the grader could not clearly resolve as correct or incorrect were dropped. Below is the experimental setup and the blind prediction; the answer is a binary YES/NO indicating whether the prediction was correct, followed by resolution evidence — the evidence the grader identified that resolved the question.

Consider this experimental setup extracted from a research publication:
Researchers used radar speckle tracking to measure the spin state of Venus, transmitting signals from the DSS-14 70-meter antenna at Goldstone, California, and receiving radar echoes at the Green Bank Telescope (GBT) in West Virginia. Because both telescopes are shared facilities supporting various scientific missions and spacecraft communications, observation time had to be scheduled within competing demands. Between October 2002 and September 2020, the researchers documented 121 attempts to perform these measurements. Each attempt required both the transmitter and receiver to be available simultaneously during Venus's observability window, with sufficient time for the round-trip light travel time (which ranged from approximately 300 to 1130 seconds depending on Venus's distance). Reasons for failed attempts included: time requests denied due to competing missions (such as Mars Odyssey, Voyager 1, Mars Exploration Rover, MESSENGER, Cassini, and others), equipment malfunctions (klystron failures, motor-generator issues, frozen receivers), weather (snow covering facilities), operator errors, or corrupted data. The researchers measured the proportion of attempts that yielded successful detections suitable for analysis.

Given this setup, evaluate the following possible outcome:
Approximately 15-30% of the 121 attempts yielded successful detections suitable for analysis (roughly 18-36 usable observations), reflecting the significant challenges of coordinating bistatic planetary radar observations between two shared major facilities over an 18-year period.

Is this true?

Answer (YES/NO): YES